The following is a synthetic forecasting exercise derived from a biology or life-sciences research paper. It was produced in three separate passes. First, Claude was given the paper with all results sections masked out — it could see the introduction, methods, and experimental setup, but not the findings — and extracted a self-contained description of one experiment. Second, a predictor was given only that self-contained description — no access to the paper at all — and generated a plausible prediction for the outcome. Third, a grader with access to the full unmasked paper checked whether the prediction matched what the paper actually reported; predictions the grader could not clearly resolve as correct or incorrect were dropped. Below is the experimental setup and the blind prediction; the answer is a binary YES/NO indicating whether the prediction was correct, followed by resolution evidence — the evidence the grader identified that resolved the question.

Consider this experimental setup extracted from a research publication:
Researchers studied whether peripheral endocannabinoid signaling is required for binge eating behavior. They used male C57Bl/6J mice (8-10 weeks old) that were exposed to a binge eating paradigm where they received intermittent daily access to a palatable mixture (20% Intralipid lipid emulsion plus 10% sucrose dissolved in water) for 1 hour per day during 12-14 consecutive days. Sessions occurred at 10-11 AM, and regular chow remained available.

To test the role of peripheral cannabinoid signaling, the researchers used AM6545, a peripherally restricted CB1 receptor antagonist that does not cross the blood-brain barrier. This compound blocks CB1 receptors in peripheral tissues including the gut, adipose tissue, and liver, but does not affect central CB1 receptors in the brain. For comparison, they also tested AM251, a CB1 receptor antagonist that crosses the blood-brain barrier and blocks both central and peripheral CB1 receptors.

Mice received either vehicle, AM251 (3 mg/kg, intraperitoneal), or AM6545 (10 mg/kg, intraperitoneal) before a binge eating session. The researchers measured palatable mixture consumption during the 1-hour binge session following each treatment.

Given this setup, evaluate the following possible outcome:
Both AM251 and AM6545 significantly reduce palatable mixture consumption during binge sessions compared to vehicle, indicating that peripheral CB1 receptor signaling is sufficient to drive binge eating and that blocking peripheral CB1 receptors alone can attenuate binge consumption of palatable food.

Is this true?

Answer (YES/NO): YES